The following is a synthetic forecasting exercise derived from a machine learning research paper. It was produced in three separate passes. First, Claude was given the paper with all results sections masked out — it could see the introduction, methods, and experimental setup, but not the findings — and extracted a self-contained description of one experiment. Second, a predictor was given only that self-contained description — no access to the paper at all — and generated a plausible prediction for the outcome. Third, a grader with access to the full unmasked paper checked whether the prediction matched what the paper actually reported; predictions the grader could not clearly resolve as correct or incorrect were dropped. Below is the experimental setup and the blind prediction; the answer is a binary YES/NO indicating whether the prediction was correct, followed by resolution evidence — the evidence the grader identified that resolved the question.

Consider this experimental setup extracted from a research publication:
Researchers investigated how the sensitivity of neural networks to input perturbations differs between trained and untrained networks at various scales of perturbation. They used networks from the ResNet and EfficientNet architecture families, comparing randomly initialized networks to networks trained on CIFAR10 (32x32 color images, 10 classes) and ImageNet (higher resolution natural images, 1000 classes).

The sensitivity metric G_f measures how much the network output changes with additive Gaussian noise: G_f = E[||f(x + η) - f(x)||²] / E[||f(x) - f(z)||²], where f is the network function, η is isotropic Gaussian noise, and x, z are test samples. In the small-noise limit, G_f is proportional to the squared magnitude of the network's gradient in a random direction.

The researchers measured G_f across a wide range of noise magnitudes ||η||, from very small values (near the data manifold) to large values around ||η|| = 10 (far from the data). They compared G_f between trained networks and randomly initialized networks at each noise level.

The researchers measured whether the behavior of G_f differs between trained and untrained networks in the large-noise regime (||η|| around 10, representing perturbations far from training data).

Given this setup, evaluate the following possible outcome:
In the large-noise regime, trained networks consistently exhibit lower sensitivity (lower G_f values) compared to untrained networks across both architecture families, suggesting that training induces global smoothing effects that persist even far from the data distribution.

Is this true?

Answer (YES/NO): NO